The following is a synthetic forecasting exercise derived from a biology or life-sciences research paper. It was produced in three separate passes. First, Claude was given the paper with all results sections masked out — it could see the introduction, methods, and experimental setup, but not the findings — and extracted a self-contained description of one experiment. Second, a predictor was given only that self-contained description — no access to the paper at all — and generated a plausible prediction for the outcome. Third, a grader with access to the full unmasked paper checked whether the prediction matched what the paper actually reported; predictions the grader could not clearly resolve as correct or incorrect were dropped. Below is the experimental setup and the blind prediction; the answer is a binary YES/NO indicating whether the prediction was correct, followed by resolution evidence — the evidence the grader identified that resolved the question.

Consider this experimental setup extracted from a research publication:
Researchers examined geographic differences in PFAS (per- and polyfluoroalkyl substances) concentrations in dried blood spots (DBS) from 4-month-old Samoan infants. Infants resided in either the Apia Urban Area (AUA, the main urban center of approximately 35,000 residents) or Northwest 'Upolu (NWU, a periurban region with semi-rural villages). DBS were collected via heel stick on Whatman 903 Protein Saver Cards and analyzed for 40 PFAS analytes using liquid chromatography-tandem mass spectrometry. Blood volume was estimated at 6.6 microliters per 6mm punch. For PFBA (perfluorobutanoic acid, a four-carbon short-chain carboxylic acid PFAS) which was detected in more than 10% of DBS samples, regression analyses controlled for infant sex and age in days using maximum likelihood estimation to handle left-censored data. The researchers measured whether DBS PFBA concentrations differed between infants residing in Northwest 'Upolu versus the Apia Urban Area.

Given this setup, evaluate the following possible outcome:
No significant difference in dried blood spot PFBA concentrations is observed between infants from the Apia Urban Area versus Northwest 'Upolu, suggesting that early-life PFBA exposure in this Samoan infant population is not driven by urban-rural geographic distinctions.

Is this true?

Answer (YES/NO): NO